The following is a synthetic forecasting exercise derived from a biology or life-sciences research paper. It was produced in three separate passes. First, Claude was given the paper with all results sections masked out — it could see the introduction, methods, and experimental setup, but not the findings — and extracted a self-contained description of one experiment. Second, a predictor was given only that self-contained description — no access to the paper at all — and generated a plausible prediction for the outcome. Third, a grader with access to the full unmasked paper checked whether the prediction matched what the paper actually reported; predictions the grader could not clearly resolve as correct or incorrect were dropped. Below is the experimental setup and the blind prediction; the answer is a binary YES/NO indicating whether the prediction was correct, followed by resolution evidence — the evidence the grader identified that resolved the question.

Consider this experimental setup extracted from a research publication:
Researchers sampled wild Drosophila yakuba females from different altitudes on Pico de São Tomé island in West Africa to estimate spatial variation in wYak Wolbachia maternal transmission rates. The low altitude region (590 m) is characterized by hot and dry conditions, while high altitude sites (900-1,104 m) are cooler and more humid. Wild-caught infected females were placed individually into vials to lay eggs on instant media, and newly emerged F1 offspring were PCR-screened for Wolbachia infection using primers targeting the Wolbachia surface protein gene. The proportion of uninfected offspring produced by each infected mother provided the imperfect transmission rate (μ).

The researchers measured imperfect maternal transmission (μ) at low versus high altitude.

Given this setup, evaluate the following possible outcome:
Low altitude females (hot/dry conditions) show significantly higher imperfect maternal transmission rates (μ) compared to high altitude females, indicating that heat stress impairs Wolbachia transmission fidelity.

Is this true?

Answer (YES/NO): NO